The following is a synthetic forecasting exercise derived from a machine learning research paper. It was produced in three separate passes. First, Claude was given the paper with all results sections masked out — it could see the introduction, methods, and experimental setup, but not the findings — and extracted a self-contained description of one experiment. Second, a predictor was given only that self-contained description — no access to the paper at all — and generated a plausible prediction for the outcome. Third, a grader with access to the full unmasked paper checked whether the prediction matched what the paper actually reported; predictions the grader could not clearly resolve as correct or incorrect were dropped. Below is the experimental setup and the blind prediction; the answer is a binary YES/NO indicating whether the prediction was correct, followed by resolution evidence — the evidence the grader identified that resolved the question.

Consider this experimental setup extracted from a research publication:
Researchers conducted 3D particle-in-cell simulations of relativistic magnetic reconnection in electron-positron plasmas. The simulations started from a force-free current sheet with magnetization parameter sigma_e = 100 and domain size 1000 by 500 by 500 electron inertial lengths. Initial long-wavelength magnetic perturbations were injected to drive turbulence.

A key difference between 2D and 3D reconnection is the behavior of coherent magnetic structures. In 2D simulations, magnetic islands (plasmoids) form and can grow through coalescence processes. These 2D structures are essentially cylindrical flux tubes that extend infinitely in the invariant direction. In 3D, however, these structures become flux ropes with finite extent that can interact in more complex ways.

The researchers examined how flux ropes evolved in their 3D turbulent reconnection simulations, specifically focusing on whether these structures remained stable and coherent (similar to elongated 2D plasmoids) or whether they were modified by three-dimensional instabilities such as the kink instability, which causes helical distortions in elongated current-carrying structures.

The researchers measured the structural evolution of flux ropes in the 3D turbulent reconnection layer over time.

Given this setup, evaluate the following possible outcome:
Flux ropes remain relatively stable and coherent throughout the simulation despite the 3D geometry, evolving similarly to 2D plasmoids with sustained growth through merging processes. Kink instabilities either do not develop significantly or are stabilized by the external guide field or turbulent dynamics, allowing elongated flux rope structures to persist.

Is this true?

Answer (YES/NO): NO